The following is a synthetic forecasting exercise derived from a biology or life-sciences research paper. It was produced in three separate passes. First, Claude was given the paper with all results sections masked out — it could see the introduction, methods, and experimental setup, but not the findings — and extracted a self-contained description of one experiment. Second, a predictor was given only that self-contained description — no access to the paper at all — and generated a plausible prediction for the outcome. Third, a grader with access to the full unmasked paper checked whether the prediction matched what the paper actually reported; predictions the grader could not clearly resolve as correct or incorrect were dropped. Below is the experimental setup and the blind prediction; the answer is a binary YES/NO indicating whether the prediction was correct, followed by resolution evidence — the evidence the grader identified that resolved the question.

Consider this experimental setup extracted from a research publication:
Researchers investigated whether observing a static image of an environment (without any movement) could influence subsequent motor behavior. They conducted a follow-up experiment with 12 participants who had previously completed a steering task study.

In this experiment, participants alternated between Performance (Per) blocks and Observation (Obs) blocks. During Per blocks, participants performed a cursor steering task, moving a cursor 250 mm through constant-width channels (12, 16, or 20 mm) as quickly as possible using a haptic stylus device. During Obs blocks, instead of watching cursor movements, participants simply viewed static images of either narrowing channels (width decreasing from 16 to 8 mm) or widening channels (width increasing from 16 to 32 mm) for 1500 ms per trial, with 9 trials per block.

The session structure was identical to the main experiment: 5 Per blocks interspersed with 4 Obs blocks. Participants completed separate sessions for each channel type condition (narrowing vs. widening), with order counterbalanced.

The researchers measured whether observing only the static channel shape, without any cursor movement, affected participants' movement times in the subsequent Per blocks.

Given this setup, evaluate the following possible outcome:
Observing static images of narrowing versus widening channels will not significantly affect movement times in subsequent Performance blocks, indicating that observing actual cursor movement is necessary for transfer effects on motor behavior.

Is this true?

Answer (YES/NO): YES